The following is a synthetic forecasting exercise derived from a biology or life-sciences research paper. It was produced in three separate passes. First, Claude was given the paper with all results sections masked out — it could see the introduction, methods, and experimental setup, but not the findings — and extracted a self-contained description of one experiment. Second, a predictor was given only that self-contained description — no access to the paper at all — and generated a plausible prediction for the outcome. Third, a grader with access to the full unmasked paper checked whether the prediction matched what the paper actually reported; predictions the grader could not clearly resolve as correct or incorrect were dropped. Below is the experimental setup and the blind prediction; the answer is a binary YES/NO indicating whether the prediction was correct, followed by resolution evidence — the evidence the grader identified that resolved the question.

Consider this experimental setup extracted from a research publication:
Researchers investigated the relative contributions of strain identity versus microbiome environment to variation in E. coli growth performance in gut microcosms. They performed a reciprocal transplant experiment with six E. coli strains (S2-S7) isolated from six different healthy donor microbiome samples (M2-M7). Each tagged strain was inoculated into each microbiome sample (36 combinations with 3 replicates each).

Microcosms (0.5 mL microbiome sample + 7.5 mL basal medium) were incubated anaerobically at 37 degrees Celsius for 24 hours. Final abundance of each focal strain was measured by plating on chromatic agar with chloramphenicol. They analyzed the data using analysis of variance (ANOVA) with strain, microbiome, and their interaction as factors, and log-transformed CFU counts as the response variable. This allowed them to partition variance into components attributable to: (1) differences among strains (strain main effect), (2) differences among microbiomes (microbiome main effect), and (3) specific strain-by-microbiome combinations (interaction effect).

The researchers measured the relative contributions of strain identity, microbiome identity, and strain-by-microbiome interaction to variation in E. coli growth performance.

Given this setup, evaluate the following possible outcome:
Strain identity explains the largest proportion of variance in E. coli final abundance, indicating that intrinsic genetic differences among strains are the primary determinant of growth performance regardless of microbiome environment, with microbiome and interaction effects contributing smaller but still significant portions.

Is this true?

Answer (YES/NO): NO